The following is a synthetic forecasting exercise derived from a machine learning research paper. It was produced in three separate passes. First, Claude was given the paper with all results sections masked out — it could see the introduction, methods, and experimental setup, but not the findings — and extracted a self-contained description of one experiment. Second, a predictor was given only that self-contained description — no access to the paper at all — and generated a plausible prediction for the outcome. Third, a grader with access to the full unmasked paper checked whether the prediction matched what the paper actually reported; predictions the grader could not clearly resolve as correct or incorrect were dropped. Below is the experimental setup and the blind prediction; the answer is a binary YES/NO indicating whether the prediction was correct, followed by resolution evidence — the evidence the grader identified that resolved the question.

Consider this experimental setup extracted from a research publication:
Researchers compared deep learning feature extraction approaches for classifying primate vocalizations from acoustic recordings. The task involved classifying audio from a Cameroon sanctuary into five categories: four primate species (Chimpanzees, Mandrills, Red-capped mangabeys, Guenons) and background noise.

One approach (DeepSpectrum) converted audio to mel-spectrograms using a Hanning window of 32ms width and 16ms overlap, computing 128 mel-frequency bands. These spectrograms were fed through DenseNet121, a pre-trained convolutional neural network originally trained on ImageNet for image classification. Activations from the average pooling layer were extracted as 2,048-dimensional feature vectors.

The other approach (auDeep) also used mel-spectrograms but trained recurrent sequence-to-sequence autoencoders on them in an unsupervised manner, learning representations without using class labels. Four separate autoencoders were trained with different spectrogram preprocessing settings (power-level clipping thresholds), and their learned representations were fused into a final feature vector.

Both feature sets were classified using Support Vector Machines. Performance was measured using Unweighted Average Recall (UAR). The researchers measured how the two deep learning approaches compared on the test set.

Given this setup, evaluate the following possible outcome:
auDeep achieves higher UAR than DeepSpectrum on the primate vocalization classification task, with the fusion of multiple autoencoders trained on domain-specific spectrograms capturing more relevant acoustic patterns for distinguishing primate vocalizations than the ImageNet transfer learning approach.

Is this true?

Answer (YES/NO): YES